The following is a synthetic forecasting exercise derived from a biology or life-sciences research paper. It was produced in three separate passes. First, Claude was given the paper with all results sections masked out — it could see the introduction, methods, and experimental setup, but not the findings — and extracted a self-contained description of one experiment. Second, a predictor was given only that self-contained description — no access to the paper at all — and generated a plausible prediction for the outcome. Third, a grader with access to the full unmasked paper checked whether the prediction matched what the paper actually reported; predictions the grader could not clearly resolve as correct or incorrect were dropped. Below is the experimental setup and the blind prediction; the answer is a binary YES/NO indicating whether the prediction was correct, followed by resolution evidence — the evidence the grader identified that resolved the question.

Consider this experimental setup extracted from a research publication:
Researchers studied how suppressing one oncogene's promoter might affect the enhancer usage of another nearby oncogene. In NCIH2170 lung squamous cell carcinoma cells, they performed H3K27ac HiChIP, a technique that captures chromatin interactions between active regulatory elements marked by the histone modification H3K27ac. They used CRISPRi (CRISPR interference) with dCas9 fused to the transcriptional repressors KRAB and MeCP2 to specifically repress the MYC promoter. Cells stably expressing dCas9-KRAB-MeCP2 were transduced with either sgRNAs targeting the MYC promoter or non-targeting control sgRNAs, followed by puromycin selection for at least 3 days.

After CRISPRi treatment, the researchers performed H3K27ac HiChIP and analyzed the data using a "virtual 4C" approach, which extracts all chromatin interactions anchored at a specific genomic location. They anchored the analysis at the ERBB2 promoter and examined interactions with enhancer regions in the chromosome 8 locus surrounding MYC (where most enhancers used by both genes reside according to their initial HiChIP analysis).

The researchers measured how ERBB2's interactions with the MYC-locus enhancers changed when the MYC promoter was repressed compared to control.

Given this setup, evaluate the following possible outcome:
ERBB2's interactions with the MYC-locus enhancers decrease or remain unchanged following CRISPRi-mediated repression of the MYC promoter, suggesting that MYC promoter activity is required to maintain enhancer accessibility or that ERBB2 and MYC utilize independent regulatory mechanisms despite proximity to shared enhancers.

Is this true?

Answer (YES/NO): NO